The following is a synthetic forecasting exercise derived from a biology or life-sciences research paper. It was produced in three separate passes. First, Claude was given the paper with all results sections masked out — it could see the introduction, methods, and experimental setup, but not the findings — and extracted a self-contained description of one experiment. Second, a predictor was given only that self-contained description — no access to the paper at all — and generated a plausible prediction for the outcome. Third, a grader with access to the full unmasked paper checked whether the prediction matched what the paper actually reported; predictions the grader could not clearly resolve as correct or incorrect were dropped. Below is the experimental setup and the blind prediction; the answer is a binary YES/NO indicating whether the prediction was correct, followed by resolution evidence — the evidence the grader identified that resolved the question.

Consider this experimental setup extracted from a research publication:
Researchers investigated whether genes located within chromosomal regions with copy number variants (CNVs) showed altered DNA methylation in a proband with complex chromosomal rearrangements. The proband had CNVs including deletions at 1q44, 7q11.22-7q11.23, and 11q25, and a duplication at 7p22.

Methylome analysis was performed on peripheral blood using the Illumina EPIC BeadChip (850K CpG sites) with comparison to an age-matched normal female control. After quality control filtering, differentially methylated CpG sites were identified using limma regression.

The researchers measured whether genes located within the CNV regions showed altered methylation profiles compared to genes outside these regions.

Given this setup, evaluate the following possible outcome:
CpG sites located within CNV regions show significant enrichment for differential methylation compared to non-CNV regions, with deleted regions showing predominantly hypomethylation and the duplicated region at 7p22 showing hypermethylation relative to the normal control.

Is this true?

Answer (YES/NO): NO